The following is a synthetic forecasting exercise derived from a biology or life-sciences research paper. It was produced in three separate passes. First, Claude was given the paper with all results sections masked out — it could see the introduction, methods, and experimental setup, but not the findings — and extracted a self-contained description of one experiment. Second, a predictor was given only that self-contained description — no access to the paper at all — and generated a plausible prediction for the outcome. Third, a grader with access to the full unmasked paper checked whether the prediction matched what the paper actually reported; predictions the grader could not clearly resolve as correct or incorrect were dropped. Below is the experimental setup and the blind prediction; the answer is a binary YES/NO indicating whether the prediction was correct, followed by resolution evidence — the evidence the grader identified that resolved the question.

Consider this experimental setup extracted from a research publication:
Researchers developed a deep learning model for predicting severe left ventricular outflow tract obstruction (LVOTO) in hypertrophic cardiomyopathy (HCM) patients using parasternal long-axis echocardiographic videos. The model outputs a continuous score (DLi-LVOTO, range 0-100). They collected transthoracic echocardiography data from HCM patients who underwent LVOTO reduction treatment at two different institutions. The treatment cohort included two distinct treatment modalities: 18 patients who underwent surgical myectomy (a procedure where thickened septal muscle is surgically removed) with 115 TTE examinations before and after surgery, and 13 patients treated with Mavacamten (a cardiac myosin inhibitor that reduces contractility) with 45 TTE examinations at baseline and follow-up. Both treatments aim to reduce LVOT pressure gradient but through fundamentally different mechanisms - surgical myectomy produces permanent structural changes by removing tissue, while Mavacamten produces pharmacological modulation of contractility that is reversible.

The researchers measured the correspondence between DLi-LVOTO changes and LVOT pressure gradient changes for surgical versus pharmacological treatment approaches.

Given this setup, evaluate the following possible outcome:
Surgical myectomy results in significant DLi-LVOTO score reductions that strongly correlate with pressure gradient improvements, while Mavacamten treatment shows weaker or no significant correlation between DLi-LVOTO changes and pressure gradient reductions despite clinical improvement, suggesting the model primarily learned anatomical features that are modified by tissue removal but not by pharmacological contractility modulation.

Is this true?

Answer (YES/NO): NO